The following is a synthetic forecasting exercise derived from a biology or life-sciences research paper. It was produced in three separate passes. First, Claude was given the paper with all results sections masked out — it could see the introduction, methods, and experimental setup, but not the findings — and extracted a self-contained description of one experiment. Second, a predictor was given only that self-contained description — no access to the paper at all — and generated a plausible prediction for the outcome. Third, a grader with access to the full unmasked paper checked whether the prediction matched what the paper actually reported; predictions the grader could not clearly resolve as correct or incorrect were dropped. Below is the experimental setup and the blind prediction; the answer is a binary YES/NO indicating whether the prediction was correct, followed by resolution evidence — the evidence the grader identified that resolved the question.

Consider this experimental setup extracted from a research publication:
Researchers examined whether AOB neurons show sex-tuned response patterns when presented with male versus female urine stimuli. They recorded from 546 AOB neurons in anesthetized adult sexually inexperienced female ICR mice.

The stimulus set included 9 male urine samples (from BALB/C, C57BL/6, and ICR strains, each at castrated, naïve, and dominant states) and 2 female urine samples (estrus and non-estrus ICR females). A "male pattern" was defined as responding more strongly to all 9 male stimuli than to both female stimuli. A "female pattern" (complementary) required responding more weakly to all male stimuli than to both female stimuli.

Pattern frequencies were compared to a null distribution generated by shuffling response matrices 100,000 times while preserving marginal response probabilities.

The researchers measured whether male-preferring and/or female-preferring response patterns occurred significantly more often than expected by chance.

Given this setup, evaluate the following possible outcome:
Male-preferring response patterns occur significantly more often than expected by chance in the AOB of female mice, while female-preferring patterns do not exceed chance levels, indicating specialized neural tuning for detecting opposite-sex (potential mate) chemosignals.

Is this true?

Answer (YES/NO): NO